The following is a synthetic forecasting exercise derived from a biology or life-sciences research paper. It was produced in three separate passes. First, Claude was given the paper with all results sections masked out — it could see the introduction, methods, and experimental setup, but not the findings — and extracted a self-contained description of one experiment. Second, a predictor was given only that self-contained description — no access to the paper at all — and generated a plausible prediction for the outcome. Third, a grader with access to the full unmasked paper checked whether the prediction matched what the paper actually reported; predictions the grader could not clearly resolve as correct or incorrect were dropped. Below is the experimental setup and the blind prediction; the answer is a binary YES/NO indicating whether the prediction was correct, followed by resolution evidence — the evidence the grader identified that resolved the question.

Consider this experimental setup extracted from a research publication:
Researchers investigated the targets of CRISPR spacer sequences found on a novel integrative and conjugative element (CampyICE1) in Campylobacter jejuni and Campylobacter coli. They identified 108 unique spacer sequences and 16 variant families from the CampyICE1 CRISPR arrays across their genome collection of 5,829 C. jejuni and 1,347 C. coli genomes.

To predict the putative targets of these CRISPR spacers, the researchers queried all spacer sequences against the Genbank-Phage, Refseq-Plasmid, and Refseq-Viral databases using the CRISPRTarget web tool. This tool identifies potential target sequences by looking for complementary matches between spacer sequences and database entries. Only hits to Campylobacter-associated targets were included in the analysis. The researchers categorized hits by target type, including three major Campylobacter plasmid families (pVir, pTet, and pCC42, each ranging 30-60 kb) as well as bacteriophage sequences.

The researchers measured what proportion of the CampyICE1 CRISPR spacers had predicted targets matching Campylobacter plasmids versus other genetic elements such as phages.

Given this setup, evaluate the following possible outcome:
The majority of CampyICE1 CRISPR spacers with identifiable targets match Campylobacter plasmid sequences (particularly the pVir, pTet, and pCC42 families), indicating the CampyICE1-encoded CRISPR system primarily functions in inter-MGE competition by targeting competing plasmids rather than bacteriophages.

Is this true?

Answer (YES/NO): YES